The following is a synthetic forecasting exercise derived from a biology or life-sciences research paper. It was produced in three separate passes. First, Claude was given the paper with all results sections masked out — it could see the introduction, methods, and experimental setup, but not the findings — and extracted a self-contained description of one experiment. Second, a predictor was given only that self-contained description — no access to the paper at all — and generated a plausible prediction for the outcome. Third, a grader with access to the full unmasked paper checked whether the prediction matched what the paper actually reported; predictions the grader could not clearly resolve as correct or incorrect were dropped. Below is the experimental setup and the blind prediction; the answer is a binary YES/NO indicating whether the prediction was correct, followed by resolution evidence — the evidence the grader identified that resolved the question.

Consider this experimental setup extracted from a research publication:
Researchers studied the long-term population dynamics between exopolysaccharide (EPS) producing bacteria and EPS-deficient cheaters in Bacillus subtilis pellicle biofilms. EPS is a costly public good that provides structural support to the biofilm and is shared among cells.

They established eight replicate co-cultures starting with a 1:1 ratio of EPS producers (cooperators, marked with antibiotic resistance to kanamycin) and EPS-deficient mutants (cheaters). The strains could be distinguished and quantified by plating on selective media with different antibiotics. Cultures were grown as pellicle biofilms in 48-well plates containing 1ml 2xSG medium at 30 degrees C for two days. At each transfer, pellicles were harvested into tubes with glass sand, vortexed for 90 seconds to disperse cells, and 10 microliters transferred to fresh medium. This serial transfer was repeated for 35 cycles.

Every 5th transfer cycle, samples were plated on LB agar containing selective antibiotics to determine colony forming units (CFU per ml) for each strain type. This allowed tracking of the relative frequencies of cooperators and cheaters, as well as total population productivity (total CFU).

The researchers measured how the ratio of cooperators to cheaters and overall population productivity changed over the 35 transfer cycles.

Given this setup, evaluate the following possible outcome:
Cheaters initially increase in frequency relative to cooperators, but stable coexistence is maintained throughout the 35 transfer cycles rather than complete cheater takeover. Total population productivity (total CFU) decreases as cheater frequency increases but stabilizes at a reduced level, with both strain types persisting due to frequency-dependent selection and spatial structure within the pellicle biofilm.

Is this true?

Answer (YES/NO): NO